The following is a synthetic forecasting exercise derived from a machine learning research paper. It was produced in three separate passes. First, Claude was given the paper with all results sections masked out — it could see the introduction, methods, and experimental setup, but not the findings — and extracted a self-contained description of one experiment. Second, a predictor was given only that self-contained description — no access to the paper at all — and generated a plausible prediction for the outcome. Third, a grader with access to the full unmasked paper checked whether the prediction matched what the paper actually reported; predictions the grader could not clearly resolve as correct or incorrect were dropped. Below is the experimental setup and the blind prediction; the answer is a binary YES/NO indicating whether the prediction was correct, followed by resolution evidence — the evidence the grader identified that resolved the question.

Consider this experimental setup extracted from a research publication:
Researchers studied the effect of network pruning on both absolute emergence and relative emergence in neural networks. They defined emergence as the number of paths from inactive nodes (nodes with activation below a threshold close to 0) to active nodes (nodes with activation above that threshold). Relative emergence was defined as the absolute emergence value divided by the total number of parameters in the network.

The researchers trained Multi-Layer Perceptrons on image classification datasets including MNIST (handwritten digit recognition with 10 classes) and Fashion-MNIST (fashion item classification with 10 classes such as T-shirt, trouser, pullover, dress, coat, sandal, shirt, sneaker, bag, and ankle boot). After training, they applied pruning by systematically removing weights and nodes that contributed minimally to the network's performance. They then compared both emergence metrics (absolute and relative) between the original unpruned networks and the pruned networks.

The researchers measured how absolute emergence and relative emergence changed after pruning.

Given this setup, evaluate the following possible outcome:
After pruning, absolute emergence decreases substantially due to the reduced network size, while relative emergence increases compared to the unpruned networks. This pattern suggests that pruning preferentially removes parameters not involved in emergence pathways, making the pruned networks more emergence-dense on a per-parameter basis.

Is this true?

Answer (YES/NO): YES